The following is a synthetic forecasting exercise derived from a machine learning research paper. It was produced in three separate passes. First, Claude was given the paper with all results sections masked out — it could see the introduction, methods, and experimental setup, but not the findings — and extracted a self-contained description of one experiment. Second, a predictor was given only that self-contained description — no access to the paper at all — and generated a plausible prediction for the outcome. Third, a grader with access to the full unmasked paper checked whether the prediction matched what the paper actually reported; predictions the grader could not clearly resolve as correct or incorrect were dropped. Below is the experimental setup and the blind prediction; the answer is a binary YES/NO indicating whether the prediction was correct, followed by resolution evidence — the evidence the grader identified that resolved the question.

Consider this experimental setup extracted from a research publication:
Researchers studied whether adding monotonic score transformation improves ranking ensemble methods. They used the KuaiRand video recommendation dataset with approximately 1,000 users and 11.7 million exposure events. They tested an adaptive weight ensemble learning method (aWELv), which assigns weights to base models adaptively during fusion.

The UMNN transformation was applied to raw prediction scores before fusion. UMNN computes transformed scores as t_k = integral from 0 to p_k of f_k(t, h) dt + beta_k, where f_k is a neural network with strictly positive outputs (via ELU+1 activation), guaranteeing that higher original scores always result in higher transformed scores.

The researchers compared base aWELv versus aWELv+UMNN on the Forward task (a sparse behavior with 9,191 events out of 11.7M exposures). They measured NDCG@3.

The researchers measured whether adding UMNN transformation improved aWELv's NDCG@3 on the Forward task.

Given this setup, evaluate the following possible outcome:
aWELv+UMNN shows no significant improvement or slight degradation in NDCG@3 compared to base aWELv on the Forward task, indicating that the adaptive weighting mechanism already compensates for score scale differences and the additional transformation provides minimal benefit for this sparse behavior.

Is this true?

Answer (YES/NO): NO